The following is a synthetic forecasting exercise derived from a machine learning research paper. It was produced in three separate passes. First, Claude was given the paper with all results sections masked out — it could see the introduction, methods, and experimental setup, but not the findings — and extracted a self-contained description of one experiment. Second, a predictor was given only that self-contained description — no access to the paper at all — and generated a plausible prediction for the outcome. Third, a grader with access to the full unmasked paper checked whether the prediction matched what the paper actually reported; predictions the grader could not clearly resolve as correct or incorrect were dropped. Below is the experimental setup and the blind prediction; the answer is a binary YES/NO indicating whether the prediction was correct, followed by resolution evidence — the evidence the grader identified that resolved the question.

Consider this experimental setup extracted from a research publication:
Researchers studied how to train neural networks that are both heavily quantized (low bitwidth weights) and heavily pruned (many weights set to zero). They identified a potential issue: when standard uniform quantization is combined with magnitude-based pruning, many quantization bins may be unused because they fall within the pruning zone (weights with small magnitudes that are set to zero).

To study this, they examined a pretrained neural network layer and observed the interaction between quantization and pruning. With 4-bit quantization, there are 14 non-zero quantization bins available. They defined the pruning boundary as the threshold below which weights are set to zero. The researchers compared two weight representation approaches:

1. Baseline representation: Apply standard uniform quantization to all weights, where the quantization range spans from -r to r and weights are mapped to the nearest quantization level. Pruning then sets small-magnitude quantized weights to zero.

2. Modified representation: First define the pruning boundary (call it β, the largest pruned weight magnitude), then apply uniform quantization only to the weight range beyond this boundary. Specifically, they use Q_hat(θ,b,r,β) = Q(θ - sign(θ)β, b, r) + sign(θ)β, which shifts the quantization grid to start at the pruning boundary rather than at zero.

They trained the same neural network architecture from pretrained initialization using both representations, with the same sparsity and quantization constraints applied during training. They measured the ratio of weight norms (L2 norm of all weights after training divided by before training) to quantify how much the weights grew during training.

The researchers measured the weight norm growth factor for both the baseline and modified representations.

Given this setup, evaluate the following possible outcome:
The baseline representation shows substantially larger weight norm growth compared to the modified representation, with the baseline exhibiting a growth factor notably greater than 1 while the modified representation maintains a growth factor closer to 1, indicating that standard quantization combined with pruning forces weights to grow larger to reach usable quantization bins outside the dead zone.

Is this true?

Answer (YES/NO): YES